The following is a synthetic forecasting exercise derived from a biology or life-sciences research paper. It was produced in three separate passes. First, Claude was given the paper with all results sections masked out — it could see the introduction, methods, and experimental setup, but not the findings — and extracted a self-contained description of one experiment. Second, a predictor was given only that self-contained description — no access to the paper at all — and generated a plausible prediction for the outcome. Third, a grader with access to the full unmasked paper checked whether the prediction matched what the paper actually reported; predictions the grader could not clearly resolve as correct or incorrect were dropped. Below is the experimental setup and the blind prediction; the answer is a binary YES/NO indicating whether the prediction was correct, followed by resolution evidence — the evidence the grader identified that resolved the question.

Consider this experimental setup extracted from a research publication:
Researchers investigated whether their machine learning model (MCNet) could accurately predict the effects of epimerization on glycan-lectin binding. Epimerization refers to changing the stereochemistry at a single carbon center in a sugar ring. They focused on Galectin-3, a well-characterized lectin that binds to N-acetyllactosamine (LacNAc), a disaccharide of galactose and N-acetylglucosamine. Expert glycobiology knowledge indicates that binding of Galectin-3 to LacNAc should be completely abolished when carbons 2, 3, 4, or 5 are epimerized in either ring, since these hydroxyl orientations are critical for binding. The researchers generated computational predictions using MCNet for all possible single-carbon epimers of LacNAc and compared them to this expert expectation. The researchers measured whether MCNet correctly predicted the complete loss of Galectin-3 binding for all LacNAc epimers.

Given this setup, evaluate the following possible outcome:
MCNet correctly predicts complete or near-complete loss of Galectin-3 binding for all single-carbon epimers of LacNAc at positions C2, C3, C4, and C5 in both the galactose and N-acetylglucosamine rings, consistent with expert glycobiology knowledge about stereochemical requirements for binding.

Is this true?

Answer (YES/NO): NO